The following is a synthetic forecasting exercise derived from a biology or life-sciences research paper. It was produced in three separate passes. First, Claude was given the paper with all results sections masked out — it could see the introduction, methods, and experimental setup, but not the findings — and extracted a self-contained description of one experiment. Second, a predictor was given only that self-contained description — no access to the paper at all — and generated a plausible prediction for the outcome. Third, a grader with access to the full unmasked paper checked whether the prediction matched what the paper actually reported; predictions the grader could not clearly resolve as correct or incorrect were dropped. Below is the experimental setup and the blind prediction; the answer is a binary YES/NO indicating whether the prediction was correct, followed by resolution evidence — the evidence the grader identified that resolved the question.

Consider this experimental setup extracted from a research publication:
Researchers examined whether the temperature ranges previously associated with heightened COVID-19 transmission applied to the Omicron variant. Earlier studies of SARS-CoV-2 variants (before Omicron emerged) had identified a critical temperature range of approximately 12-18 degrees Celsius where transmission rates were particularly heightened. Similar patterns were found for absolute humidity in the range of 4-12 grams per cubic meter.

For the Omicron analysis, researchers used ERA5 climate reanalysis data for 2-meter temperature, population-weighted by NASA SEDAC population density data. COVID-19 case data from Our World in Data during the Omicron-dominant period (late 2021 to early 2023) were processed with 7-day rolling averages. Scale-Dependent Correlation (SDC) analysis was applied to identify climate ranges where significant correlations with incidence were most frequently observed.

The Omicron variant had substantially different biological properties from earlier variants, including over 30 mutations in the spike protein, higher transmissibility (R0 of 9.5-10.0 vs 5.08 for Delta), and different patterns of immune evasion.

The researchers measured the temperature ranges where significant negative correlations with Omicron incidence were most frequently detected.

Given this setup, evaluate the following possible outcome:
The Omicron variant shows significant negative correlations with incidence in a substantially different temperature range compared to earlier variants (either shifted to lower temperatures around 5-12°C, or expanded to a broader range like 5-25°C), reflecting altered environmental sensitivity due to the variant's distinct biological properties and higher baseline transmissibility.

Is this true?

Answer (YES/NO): NO